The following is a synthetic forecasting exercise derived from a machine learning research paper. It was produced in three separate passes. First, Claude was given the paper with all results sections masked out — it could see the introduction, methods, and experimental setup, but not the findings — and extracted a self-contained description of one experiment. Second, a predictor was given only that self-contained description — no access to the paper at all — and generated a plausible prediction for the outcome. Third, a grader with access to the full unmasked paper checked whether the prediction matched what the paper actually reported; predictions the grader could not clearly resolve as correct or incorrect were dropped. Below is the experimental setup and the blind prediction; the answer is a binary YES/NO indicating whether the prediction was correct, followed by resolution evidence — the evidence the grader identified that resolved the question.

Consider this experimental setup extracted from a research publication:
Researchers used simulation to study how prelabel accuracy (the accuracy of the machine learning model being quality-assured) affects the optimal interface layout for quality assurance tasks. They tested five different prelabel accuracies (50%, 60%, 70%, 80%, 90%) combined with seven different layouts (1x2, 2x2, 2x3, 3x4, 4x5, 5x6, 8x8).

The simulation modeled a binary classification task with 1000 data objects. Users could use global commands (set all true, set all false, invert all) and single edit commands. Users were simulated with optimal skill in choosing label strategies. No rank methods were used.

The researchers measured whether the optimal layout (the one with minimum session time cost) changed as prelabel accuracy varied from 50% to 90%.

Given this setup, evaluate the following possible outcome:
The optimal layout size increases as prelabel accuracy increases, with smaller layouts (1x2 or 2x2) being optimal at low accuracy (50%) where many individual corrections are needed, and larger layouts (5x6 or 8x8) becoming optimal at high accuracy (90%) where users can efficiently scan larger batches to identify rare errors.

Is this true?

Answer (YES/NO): NO